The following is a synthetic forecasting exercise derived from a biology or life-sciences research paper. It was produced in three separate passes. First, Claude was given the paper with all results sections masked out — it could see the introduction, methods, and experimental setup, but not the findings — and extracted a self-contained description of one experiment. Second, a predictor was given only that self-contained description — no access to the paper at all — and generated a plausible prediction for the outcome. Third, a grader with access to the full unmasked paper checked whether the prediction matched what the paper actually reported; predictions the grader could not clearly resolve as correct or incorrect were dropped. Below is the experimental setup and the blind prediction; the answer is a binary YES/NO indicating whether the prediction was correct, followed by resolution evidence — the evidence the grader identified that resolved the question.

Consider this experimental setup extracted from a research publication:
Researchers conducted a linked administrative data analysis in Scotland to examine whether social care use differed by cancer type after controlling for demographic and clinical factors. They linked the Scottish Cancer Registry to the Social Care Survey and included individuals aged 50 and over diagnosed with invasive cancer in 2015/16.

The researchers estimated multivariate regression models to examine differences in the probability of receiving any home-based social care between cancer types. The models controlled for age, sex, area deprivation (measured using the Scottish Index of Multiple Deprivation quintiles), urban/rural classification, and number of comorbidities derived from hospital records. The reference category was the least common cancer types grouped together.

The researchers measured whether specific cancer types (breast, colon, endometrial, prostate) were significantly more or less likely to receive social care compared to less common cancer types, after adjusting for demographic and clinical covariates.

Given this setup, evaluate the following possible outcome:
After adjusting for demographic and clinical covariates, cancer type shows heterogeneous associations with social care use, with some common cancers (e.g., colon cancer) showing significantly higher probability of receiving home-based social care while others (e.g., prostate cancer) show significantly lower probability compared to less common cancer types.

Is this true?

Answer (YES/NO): YES